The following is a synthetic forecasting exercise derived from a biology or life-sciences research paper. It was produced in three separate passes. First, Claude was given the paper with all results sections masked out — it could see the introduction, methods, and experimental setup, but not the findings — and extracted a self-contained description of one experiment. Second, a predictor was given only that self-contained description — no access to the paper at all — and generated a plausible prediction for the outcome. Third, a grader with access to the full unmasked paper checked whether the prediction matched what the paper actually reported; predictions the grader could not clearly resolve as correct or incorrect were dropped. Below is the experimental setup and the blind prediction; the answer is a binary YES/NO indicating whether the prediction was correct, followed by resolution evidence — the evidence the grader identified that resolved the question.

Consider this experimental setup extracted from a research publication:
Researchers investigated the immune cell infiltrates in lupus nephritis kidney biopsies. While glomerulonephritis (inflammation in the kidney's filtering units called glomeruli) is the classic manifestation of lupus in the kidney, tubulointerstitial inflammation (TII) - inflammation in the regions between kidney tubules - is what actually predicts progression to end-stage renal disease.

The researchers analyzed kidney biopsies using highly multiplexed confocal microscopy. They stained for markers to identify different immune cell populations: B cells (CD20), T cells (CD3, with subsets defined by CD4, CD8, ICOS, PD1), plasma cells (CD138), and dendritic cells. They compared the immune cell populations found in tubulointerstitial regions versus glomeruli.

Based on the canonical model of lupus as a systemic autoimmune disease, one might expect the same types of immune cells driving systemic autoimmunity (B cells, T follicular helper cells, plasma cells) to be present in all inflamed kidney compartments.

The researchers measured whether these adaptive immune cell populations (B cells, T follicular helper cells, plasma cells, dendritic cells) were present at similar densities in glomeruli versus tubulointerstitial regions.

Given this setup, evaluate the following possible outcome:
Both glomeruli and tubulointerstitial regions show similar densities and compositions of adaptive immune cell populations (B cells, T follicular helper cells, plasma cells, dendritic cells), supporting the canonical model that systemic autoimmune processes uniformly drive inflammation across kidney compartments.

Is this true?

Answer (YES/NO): NO